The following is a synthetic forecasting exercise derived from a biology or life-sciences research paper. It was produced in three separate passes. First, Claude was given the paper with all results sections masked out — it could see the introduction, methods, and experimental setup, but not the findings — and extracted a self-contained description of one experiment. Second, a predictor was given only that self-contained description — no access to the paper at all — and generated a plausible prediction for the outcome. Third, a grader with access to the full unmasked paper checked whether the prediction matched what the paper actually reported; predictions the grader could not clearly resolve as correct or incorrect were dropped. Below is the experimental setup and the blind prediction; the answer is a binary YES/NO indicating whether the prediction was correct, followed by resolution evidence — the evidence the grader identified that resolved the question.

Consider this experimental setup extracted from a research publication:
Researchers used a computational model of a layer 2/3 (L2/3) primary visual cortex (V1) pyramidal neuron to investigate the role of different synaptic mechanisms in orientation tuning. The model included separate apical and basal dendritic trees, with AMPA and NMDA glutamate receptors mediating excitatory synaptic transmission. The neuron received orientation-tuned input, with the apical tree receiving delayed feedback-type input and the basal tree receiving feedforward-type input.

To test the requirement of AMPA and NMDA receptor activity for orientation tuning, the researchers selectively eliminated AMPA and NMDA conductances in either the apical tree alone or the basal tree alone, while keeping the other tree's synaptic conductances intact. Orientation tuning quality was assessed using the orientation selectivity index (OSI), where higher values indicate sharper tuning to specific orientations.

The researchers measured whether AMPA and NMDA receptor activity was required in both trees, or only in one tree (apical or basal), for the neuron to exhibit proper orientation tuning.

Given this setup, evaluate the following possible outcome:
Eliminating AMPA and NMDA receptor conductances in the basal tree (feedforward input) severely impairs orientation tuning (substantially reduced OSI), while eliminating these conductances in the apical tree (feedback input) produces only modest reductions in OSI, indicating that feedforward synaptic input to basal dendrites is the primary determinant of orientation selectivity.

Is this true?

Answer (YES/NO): NO